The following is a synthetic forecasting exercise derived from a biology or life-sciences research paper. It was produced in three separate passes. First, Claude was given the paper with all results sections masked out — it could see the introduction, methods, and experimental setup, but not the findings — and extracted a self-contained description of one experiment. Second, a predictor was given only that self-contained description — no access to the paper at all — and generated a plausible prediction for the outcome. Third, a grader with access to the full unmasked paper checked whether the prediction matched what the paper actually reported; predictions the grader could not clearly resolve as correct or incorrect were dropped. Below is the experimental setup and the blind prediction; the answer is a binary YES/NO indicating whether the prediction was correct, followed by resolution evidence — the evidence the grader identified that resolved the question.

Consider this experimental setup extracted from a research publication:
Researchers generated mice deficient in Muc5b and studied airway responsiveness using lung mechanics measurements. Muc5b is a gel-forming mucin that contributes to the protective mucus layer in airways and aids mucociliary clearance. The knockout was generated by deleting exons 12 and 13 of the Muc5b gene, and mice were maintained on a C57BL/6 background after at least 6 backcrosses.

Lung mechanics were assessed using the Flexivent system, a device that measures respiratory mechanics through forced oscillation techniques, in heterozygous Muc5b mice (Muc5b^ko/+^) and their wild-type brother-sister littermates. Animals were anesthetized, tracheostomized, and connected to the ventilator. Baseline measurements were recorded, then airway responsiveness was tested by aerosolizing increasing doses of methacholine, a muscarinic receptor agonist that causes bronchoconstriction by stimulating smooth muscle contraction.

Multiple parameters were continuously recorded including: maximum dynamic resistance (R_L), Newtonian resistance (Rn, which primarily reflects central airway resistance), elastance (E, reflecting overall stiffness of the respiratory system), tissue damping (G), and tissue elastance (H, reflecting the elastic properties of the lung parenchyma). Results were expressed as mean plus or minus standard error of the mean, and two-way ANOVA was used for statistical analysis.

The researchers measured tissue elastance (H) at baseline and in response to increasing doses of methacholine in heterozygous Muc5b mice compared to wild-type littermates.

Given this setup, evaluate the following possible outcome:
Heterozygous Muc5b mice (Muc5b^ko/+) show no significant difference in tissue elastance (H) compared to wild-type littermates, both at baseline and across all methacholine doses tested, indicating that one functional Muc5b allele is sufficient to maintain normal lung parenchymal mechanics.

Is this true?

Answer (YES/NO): NO